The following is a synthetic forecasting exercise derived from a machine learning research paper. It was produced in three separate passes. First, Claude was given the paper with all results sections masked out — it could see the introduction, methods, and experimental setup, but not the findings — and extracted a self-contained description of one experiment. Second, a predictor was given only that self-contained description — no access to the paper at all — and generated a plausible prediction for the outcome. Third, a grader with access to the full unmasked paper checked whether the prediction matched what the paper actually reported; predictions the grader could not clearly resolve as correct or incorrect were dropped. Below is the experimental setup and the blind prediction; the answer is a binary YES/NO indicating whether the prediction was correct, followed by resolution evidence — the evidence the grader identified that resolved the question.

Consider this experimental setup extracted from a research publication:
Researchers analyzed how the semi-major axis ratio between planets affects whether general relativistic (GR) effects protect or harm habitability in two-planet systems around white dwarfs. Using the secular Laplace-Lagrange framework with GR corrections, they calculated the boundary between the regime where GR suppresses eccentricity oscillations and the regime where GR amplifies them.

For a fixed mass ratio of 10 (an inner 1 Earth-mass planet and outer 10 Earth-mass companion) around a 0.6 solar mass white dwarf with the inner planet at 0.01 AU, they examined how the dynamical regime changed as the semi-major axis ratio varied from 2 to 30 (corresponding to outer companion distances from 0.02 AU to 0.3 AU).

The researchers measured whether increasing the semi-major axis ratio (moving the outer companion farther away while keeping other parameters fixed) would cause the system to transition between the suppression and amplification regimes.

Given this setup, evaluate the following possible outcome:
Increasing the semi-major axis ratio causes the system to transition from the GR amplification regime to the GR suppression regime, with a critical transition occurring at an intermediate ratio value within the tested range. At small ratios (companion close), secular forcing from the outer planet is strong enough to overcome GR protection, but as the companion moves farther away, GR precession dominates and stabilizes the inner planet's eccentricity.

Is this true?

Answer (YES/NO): NO